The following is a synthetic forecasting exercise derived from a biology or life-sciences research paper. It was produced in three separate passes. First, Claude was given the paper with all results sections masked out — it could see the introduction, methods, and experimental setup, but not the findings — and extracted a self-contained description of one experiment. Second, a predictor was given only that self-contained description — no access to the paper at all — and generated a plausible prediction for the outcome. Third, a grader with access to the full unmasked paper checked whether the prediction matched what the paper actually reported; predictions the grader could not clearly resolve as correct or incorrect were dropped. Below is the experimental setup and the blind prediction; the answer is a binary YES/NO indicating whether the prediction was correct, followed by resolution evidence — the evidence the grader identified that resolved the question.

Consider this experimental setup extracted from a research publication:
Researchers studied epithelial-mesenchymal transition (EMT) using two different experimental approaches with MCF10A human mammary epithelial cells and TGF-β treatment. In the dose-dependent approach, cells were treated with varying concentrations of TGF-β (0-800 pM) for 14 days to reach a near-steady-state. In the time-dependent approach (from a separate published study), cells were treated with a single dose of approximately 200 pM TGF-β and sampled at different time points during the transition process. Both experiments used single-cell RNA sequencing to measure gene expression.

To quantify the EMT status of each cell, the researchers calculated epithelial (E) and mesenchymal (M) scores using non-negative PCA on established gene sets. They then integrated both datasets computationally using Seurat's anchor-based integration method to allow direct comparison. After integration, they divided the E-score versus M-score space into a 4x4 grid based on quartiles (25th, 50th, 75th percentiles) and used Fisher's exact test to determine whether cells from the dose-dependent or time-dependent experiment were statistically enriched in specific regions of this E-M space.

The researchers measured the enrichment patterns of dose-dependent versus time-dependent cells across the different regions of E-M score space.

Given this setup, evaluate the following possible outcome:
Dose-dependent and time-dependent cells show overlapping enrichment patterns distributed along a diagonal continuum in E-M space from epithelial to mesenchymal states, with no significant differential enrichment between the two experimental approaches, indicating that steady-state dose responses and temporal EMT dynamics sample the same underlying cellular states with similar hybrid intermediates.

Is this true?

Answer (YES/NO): NO